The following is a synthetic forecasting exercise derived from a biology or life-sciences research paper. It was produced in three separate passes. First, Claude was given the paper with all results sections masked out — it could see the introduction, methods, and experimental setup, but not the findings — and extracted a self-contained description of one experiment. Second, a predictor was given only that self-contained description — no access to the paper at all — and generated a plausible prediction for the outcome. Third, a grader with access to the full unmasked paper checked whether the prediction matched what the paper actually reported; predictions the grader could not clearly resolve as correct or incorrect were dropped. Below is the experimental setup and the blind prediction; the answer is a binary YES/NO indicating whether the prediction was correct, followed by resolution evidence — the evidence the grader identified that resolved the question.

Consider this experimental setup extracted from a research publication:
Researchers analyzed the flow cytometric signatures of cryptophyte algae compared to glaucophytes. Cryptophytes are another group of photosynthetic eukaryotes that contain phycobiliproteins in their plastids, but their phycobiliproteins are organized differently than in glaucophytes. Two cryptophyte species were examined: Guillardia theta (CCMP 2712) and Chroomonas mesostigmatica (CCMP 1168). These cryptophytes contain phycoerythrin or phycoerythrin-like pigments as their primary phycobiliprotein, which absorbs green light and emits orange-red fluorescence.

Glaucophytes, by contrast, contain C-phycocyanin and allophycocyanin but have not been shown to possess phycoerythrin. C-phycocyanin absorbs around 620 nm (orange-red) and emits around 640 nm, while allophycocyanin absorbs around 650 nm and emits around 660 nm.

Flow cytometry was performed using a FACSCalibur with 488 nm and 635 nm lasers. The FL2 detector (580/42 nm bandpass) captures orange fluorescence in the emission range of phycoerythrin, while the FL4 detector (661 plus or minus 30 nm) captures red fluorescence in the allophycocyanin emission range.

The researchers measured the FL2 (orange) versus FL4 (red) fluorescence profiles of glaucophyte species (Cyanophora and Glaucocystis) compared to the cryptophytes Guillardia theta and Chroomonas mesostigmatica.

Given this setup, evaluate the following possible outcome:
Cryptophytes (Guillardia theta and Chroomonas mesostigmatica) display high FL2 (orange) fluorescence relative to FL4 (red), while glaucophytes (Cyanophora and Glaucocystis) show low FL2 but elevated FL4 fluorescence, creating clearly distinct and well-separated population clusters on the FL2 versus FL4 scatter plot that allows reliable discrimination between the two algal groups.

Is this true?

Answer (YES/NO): NO